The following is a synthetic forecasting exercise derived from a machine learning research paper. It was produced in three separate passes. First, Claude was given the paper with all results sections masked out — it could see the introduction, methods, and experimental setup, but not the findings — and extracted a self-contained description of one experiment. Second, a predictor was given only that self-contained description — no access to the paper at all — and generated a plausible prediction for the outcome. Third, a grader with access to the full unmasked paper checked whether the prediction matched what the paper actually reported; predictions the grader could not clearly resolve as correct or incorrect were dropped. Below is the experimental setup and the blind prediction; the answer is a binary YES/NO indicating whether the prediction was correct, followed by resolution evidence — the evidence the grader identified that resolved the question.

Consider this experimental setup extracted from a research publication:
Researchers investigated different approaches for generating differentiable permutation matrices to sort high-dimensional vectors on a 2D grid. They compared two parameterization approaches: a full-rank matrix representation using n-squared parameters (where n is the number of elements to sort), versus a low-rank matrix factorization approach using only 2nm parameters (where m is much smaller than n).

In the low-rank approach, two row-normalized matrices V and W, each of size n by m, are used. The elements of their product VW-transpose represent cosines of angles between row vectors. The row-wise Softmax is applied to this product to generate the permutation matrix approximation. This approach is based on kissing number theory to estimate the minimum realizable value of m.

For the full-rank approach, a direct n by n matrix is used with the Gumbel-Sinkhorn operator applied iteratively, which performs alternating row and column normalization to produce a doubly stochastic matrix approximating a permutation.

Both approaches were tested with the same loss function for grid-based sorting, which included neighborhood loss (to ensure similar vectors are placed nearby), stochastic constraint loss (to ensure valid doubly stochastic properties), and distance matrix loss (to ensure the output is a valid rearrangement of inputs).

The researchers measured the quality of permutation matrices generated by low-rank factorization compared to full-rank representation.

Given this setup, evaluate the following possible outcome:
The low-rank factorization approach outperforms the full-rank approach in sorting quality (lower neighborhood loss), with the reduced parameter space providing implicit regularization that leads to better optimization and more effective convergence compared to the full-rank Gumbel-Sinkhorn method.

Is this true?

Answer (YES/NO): NO